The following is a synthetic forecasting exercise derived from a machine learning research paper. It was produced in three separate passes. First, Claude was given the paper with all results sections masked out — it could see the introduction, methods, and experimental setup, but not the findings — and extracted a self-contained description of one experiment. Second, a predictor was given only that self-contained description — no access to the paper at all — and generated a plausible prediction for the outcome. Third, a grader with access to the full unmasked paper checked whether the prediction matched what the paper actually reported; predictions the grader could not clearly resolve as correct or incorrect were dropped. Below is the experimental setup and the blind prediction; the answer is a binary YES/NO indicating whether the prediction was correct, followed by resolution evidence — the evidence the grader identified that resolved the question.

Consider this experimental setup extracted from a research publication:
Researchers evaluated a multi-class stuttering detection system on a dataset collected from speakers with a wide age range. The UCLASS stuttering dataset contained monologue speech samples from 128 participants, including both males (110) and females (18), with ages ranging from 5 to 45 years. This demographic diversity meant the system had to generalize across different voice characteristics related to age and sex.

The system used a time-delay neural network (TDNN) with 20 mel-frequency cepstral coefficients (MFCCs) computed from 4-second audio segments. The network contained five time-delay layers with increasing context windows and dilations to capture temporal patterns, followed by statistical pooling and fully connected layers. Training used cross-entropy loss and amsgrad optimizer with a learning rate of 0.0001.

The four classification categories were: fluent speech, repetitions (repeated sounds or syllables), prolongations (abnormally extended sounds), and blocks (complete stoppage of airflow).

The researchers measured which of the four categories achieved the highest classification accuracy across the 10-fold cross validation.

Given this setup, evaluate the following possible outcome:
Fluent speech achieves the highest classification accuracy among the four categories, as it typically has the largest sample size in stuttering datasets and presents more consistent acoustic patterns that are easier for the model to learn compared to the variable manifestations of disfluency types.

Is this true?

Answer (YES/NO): YES